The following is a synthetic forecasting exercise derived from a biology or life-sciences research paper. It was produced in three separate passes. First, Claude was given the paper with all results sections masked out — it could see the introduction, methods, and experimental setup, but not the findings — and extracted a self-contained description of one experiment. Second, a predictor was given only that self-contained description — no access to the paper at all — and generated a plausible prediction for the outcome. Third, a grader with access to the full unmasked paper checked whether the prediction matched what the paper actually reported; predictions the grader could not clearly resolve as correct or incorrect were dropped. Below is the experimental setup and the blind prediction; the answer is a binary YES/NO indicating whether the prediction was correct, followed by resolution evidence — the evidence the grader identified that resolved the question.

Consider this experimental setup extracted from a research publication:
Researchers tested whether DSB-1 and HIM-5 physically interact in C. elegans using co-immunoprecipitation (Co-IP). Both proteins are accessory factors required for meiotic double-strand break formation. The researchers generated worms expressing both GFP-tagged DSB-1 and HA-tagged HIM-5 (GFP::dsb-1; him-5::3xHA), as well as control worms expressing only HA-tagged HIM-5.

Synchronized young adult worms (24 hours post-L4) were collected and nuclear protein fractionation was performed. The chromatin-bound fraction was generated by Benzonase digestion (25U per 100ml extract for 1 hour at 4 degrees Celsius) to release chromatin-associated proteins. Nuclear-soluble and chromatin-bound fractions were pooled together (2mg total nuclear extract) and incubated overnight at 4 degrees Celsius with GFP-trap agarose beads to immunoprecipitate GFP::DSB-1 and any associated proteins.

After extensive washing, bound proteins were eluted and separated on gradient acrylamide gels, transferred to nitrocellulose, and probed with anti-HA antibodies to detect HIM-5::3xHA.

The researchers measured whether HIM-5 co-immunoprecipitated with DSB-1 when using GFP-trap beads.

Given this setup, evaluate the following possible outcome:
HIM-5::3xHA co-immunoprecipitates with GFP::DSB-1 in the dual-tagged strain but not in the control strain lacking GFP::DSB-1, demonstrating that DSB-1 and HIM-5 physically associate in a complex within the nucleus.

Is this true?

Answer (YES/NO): YES